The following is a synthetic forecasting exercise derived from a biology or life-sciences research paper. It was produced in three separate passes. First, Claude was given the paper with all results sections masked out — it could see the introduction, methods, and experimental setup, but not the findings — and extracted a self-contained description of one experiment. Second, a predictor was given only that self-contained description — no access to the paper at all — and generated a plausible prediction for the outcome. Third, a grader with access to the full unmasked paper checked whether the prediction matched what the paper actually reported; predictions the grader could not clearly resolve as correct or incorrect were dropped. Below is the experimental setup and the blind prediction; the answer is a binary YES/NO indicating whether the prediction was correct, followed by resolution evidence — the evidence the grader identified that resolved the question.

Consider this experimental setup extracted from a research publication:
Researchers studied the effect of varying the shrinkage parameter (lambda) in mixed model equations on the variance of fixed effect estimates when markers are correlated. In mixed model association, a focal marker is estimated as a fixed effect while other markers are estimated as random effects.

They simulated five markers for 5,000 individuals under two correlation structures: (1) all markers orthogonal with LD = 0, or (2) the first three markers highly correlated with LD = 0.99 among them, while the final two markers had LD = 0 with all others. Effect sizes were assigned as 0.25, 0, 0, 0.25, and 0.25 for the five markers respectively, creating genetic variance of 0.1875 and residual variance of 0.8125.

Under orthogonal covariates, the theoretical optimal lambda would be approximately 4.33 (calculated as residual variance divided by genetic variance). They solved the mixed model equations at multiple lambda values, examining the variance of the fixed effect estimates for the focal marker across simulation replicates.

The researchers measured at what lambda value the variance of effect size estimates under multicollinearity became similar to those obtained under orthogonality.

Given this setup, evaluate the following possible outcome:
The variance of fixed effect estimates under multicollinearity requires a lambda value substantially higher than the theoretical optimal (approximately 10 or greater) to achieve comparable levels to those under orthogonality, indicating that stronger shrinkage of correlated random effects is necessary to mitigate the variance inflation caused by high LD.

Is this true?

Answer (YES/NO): YES